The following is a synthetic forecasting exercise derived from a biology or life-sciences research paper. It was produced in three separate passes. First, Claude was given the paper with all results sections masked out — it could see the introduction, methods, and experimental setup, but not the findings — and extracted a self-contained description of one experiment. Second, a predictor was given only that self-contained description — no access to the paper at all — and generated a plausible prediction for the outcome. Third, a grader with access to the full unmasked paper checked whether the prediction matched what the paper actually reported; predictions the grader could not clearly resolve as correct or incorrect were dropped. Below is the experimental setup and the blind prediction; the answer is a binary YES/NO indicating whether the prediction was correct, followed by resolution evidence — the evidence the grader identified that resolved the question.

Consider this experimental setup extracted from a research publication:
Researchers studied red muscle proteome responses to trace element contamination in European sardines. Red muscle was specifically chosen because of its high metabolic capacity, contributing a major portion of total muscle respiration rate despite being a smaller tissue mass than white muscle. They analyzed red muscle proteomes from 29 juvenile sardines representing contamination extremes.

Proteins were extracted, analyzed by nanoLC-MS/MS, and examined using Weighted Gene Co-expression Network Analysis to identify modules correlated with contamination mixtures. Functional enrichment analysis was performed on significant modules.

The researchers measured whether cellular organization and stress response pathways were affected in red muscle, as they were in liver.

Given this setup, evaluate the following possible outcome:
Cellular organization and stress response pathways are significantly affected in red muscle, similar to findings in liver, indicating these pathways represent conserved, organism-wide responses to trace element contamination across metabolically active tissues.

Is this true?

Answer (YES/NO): YES